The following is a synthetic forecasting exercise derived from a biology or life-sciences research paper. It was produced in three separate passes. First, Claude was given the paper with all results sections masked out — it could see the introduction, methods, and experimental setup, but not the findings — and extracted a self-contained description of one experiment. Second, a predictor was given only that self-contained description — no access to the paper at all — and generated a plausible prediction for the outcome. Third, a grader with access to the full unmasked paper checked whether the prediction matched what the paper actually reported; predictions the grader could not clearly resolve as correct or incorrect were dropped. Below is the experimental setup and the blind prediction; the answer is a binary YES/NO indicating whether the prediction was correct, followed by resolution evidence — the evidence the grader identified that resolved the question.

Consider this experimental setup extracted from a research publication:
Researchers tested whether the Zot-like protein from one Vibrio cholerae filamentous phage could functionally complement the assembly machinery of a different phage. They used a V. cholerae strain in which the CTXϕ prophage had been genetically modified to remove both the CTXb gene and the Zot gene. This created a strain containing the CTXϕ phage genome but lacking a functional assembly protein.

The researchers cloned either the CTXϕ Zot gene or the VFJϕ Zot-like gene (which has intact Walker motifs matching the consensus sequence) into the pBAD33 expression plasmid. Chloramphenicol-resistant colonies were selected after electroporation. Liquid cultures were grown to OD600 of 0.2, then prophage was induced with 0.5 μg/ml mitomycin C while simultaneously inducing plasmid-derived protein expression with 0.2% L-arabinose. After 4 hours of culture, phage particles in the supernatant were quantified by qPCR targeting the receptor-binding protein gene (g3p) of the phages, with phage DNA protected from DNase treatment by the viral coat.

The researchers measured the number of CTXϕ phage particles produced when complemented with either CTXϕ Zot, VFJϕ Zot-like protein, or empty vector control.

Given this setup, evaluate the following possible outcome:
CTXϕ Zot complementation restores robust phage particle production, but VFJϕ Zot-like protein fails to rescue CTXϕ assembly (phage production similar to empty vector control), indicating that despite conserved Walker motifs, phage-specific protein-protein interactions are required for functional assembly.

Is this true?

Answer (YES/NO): NO